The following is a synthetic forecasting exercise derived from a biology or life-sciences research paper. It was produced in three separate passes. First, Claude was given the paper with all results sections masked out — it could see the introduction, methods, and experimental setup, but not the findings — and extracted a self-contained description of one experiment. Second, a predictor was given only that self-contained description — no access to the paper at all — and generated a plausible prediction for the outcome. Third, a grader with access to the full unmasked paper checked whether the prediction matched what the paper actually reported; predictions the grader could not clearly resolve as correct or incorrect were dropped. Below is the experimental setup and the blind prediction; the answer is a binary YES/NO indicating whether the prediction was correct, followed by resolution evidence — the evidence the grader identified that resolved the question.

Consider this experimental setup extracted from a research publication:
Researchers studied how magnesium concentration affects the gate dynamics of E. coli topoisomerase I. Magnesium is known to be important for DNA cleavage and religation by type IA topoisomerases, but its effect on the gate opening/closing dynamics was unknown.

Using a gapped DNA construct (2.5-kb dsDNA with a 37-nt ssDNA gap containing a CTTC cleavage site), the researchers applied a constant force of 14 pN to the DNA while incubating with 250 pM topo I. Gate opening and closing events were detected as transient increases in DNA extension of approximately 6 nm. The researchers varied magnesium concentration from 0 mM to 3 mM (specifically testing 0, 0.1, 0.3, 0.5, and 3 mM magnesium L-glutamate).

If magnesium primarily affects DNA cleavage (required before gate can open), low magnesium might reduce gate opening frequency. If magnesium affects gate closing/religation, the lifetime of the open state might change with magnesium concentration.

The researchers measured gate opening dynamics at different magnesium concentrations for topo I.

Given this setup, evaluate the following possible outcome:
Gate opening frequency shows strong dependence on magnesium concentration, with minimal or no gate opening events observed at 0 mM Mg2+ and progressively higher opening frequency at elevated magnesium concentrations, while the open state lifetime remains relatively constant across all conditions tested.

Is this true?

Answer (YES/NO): NO